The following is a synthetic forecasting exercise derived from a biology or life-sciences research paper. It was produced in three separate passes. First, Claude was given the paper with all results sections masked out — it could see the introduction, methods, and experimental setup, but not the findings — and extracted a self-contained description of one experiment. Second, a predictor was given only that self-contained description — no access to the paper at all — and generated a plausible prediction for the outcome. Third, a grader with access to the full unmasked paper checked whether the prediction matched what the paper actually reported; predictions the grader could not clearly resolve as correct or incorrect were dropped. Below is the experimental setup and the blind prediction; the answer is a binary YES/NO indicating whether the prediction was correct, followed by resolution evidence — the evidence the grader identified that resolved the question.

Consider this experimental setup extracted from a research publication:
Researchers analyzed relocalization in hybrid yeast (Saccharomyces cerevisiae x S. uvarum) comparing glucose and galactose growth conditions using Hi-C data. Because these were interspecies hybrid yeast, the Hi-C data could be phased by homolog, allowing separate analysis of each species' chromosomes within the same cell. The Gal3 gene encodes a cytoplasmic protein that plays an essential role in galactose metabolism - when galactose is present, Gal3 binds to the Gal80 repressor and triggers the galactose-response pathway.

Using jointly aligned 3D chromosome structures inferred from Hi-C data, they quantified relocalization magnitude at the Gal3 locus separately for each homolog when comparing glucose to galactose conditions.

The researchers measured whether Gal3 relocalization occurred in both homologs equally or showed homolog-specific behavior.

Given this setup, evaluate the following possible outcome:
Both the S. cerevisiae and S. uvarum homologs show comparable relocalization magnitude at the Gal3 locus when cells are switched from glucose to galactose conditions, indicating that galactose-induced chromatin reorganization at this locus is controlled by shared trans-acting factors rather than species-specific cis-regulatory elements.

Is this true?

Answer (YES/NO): NO